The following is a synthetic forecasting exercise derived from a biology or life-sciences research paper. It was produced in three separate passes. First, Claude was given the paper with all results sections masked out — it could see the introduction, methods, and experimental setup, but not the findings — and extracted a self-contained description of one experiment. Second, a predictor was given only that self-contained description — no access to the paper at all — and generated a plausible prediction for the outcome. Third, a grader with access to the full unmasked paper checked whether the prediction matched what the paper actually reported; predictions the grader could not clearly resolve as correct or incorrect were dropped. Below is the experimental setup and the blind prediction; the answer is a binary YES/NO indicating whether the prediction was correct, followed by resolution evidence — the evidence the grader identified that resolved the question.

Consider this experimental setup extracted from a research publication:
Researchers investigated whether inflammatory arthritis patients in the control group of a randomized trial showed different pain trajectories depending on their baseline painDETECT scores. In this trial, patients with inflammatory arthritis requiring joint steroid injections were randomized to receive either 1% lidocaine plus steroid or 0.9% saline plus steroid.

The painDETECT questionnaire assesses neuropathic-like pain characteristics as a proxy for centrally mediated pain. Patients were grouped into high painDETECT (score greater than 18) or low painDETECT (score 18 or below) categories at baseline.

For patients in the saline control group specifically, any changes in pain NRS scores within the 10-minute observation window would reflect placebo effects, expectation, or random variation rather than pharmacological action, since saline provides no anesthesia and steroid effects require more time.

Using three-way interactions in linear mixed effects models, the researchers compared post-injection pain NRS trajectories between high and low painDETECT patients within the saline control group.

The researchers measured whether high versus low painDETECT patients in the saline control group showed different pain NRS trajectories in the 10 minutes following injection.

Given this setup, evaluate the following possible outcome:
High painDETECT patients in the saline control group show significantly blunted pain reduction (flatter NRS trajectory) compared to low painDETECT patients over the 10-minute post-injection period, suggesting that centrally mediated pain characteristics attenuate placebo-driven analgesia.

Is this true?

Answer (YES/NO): NO